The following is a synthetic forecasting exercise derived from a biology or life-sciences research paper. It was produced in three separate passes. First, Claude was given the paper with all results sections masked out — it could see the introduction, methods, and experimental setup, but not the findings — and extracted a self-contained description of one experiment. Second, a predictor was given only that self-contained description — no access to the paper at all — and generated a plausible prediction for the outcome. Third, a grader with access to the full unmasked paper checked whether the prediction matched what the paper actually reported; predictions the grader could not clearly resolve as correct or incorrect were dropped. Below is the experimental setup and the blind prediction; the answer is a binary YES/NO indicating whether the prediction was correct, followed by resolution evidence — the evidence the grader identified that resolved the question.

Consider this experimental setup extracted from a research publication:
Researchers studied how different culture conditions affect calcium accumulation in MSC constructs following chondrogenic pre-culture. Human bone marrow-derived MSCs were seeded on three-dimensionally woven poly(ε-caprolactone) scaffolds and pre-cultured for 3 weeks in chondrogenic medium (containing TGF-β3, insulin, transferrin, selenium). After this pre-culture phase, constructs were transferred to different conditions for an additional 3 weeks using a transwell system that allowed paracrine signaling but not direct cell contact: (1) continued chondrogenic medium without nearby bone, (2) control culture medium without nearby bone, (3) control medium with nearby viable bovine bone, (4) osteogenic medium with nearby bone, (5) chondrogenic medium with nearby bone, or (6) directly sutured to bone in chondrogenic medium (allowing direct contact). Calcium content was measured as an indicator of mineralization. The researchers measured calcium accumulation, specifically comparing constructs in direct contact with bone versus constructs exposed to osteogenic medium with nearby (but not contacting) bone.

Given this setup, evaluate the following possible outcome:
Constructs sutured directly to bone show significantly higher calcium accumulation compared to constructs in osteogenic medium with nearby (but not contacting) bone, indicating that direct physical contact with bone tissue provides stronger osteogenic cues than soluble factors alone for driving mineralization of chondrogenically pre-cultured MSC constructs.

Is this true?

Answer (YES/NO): NO